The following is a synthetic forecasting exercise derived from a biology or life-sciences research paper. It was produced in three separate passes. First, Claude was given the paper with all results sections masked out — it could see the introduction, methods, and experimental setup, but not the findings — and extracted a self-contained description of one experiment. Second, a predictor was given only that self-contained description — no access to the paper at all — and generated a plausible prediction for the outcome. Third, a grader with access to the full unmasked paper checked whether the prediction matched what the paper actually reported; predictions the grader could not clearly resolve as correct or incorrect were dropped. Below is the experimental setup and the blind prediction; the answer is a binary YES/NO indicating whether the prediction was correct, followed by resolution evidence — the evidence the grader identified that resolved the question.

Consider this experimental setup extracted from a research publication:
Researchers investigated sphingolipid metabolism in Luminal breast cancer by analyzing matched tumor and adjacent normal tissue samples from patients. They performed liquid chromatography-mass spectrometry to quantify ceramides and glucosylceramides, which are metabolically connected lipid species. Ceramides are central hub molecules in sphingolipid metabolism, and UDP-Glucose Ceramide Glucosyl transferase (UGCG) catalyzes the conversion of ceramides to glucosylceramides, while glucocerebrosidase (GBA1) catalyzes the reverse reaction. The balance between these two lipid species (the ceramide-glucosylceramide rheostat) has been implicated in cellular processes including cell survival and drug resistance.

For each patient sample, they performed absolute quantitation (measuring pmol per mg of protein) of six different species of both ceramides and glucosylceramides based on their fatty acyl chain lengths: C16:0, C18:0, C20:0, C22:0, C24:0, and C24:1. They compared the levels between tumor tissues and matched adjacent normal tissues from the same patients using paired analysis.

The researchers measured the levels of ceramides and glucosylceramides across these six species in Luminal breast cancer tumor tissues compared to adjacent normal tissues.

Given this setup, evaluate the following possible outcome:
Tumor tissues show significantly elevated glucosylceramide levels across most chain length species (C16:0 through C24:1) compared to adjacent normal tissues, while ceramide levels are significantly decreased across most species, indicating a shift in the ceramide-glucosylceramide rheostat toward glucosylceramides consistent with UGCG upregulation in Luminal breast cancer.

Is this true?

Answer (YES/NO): NO